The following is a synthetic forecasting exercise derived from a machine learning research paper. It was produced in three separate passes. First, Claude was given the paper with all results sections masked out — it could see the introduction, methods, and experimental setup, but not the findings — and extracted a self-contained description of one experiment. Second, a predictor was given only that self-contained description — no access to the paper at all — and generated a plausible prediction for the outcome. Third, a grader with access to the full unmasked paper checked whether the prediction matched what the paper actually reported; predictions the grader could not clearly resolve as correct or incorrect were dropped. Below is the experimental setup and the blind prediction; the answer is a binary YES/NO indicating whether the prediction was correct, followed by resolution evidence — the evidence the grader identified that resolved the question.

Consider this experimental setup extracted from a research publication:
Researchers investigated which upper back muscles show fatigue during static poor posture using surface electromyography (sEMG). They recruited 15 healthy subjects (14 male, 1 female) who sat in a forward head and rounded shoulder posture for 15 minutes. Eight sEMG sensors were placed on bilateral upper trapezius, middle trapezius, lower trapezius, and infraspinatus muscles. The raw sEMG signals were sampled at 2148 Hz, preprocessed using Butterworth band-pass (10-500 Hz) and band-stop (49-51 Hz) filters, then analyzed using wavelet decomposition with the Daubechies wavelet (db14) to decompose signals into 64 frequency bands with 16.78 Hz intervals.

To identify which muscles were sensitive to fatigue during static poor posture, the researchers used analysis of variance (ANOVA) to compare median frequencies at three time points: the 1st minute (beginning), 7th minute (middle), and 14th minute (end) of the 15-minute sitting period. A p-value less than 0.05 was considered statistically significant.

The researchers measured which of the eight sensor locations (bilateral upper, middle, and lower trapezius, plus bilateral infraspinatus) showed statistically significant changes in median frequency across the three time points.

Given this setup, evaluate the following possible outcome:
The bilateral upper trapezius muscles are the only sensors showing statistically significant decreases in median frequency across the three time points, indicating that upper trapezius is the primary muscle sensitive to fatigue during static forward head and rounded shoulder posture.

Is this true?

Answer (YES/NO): NO